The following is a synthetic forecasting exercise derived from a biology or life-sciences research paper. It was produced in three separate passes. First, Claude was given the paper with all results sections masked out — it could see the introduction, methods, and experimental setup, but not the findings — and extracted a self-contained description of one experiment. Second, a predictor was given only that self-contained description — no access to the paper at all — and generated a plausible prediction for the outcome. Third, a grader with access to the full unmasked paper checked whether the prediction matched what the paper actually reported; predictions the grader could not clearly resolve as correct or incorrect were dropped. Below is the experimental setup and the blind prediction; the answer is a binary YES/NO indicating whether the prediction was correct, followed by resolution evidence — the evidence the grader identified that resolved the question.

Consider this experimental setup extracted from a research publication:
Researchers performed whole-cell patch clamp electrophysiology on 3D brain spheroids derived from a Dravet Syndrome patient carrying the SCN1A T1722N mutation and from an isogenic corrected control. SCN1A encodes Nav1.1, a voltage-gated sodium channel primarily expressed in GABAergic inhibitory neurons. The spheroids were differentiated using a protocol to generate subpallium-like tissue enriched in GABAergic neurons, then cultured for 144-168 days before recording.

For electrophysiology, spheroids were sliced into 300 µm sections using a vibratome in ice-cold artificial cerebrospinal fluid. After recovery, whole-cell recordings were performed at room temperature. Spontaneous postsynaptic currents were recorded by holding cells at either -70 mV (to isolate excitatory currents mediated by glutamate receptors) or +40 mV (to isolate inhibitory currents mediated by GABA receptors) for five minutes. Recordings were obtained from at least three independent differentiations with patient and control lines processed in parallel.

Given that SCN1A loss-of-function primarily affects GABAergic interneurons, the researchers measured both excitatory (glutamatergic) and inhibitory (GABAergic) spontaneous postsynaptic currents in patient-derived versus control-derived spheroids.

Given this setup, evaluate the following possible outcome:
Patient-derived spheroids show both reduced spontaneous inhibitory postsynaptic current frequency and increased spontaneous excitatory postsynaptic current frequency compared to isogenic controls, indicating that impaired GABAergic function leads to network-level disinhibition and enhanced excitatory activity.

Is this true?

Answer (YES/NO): NO